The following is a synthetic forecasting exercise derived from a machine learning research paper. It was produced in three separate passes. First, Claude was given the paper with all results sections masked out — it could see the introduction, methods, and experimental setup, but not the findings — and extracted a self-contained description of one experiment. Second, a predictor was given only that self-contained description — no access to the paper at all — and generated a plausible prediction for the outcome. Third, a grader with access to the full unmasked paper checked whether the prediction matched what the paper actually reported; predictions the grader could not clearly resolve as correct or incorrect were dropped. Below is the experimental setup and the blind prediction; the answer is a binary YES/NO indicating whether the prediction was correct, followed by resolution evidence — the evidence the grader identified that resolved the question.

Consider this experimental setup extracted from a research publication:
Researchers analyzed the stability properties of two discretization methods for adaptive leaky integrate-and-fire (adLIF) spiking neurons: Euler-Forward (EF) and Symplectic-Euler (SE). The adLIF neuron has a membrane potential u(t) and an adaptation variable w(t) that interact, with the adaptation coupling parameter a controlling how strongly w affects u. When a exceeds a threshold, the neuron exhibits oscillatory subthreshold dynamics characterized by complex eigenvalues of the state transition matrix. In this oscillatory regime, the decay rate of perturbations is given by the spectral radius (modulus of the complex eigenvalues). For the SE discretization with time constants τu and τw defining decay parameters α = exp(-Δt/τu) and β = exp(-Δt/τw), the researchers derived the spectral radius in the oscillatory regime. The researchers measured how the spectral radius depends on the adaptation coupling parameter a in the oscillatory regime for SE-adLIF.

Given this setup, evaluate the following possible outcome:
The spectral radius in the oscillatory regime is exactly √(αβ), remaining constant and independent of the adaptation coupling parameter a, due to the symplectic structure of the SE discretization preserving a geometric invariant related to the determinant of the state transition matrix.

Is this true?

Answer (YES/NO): YES